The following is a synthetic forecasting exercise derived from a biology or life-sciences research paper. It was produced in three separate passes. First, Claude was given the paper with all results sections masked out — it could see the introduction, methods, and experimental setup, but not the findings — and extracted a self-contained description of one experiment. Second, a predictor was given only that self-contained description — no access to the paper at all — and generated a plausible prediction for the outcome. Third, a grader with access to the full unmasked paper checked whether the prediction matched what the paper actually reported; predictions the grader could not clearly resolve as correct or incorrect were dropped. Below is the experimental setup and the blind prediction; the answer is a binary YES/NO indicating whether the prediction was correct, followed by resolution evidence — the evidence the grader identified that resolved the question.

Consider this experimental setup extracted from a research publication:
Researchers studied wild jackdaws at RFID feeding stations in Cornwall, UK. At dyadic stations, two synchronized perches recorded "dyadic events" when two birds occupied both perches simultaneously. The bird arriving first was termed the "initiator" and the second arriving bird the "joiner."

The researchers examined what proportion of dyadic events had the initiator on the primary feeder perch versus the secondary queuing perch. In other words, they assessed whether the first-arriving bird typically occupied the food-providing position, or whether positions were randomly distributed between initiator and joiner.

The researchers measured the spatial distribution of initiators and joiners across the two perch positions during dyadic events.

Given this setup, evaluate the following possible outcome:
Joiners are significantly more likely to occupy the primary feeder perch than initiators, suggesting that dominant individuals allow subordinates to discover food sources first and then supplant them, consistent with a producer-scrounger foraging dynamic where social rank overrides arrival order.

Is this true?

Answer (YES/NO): NO